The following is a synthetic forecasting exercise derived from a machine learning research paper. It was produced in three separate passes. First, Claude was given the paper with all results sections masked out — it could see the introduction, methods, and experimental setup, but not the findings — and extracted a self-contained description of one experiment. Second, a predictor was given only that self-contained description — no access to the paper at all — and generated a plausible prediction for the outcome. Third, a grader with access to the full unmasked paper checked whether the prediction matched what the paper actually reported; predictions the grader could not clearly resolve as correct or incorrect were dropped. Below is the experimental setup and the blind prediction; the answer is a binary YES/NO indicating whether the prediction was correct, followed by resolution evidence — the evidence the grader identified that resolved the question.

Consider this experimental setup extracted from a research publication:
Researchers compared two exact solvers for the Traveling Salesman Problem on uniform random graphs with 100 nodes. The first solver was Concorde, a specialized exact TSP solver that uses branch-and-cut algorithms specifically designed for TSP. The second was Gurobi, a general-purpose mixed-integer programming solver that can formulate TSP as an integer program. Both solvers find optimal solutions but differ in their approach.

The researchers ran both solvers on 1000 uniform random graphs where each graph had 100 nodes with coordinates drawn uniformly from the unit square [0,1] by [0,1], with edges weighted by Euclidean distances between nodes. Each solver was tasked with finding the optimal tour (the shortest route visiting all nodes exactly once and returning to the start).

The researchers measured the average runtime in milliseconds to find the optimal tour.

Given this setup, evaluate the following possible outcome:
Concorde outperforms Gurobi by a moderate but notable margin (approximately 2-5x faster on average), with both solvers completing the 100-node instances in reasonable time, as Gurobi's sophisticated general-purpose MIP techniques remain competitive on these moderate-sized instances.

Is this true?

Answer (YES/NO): NO